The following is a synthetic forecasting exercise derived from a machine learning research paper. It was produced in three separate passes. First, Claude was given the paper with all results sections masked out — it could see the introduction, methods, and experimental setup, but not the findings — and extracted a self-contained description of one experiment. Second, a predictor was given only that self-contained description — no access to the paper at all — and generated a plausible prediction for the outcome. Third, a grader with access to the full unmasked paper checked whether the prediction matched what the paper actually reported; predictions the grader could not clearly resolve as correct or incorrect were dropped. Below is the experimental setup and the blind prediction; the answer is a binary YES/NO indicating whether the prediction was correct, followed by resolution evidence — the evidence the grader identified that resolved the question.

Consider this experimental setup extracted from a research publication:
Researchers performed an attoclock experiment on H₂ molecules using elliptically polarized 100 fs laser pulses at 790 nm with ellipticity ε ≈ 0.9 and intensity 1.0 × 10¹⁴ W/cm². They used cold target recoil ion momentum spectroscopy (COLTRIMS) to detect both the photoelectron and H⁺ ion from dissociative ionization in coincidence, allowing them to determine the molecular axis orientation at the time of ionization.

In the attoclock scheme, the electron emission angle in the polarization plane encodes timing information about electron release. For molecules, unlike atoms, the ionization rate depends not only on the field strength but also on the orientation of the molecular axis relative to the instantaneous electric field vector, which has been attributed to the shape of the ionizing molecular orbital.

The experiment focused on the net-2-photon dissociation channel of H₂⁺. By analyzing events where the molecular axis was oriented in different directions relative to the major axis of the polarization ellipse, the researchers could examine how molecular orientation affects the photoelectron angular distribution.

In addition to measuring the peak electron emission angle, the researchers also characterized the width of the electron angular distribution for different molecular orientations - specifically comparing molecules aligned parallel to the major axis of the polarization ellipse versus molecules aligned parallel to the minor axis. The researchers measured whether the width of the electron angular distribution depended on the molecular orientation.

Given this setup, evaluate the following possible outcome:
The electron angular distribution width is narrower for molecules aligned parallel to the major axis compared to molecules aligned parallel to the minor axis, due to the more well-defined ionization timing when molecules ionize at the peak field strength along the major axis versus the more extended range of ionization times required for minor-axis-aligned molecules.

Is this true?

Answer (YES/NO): YES